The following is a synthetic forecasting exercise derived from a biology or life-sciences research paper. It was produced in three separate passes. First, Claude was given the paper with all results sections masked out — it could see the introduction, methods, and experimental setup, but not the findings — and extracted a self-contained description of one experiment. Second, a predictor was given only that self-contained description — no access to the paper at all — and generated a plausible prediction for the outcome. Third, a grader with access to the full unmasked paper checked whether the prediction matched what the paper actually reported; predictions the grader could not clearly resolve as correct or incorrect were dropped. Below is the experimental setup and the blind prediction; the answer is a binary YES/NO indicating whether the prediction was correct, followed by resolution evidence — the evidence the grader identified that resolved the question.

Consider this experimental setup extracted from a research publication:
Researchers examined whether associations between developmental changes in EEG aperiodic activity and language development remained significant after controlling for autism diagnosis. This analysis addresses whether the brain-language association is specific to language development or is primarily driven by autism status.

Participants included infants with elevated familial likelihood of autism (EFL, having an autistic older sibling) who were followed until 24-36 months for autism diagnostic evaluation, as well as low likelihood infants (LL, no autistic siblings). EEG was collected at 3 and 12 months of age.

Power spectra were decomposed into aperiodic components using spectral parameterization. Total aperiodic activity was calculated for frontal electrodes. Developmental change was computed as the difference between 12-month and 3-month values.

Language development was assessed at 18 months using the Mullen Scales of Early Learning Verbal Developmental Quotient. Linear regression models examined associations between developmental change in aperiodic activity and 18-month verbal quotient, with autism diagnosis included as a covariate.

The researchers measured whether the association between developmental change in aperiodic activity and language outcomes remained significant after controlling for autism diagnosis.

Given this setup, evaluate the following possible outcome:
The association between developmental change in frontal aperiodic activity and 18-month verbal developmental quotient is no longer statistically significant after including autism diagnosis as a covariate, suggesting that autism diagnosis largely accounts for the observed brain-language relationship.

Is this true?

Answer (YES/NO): NO